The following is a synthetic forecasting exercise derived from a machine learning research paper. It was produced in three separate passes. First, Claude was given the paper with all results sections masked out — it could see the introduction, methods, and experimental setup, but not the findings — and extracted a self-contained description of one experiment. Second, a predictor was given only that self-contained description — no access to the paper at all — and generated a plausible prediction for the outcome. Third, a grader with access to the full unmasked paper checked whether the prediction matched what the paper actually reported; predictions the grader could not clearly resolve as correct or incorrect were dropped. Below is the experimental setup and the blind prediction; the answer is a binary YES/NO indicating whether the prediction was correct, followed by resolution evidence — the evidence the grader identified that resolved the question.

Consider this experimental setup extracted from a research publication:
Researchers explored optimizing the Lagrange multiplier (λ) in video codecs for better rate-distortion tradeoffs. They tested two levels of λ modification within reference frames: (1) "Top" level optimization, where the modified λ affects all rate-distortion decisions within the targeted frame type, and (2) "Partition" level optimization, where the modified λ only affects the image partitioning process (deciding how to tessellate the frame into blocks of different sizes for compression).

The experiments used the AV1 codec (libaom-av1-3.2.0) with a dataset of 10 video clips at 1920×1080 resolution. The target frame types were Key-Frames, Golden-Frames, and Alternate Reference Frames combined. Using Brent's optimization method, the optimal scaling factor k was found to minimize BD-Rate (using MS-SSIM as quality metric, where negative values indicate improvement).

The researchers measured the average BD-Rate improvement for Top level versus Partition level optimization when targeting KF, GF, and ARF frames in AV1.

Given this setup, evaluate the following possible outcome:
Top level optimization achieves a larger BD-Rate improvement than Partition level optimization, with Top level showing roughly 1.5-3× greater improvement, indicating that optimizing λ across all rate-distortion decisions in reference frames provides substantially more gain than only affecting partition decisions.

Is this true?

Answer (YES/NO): NO